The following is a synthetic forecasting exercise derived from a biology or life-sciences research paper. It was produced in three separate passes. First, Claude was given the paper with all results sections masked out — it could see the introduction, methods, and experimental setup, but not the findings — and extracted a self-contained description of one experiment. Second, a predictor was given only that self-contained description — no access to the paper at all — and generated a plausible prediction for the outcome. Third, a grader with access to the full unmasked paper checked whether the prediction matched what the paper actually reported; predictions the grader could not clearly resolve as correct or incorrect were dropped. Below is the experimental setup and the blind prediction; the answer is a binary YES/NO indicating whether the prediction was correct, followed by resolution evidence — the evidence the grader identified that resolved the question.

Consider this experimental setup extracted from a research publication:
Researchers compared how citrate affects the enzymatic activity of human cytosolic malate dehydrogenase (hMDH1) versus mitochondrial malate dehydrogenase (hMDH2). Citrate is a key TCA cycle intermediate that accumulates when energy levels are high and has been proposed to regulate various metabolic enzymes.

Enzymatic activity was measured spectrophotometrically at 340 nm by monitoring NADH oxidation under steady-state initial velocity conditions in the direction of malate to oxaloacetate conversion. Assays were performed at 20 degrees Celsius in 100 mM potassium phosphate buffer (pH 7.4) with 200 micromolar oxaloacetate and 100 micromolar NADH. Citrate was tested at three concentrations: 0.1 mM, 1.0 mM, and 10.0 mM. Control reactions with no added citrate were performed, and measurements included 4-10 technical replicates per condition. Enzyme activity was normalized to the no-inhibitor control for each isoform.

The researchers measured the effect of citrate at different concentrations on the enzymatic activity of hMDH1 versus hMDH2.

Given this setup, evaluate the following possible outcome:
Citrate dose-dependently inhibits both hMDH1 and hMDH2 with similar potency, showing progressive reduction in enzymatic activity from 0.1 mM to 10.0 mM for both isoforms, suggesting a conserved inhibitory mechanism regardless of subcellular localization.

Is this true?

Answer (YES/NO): NO